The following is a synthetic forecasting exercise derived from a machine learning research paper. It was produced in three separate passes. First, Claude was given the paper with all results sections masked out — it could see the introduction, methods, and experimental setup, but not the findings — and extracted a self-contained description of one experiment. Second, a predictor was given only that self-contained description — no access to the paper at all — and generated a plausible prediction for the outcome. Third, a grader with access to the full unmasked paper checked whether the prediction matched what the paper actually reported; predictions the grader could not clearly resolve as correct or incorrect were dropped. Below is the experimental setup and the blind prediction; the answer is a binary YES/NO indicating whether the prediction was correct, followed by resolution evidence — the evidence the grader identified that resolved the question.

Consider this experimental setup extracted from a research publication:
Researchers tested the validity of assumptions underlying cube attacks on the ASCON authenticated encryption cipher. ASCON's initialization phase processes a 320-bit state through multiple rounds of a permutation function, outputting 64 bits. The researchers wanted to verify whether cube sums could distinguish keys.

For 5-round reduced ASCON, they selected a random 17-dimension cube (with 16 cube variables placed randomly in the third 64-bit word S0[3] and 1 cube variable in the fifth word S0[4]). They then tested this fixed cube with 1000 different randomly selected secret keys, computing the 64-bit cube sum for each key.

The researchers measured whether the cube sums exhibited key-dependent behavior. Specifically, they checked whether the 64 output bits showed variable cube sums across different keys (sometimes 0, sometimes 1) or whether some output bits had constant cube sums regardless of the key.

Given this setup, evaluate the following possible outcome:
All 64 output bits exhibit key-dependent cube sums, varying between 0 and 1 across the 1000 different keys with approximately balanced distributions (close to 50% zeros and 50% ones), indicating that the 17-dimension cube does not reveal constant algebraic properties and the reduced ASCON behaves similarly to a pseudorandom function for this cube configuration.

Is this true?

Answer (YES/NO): NO